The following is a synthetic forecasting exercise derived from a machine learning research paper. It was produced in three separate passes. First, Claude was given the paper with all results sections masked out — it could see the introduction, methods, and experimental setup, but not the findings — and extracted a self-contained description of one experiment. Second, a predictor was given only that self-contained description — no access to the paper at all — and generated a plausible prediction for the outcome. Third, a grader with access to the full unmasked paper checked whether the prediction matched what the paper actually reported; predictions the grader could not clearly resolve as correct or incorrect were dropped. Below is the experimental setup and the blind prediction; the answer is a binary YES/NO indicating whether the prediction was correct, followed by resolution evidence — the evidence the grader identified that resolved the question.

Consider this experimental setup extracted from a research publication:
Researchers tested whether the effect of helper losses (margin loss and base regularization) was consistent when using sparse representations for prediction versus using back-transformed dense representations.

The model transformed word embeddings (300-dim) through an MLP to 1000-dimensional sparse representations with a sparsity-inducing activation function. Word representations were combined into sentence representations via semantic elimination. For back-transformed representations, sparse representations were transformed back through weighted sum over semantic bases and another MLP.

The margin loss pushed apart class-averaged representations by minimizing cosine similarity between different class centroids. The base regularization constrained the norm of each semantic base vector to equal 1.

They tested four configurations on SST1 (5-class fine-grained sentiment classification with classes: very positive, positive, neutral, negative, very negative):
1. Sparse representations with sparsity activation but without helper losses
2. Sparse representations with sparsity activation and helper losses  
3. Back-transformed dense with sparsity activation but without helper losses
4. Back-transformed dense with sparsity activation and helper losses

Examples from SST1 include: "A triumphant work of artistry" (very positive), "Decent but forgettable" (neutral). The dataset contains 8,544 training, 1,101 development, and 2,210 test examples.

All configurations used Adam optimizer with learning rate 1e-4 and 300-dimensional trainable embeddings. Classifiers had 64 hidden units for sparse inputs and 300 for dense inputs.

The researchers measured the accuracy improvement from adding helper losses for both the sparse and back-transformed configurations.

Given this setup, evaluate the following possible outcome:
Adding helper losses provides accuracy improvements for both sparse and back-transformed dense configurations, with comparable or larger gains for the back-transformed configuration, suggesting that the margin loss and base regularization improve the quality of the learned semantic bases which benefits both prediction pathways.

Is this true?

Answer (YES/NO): NO